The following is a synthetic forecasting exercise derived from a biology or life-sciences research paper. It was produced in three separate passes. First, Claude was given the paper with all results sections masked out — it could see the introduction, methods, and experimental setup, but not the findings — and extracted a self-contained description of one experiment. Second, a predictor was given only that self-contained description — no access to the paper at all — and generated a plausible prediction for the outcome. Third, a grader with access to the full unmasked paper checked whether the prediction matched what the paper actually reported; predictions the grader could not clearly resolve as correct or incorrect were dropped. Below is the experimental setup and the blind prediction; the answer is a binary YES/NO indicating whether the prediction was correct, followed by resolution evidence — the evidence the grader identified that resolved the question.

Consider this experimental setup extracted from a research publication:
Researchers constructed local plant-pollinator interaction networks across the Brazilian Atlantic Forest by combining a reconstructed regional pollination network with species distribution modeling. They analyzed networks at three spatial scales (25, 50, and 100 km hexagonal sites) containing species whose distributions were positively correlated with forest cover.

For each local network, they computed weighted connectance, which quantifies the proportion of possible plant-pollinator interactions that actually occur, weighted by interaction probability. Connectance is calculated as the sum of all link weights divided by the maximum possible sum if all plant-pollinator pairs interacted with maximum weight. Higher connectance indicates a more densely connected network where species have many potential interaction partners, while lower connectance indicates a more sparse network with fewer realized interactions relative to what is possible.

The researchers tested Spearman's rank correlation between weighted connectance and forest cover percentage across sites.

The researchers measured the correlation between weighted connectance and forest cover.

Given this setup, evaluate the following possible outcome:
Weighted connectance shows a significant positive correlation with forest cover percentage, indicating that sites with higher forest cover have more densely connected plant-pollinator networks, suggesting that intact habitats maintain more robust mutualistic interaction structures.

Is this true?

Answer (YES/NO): YES